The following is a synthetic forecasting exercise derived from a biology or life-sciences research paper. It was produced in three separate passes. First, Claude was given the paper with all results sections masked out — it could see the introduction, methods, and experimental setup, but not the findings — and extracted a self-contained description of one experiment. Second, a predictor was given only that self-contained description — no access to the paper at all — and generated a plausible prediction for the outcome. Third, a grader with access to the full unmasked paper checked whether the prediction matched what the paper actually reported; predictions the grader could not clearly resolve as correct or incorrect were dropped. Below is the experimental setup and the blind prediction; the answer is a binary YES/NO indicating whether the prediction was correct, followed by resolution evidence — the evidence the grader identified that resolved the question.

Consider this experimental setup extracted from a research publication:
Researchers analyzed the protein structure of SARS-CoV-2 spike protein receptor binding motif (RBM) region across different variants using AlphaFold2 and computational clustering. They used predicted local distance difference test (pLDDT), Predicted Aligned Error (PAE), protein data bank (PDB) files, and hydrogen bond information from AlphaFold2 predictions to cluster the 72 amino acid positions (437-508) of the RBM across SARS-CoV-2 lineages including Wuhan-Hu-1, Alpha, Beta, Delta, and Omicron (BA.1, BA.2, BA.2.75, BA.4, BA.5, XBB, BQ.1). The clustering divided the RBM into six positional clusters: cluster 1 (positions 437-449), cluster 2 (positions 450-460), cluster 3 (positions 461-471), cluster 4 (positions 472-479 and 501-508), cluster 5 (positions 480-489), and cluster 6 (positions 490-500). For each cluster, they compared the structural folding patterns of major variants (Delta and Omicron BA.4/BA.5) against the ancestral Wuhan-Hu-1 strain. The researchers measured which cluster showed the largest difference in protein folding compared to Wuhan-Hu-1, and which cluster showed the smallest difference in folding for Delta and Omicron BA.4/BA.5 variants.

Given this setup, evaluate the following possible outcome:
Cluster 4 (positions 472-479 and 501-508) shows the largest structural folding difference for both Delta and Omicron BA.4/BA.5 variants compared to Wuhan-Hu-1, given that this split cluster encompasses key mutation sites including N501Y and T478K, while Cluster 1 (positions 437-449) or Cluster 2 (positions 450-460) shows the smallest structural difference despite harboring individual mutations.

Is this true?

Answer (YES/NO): NO